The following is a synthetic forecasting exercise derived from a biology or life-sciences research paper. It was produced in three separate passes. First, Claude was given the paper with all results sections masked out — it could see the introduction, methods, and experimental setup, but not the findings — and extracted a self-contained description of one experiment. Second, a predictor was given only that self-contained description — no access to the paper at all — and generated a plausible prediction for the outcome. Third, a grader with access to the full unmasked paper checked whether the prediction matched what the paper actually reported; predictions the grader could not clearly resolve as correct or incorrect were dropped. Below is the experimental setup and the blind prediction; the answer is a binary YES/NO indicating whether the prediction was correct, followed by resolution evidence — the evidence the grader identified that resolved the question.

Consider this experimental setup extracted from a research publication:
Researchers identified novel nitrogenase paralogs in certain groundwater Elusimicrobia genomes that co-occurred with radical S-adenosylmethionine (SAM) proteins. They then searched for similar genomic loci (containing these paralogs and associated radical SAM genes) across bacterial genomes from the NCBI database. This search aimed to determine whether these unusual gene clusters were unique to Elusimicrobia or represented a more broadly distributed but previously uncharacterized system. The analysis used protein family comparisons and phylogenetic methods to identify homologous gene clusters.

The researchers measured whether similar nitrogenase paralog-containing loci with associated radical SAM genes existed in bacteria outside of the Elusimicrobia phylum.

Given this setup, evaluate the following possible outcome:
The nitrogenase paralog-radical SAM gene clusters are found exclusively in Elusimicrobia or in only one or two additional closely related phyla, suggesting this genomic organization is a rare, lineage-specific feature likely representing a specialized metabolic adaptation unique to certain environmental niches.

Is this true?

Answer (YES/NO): NO